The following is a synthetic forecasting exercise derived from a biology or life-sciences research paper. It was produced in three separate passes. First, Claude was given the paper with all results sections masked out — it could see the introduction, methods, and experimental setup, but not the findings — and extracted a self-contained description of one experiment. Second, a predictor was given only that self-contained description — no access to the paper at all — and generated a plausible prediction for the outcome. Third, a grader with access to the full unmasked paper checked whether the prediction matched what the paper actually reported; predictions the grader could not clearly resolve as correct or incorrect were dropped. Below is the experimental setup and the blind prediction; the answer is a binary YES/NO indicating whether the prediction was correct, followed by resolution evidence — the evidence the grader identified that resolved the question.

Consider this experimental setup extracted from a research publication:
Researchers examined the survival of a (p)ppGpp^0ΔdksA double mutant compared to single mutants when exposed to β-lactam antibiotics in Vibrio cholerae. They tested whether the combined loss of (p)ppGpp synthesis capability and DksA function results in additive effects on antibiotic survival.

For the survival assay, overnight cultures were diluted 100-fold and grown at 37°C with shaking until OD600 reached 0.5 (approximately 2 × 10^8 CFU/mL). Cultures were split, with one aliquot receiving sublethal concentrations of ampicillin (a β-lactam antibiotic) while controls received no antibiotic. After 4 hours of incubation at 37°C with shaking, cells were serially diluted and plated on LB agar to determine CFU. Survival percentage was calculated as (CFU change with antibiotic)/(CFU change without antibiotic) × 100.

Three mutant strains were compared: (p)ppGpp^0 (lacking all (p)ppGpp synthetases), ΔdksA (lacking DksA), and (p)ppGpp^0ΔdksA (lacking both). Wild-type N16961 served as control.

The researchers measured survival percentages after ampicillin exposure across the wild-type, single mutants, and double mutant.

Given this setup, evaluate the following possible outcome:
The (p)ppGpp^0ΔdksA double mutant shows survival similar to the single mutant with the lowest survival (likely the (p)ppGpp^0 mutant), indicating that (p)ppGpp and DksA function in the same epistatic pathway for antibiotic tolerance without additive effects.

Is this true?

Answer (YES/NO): NO